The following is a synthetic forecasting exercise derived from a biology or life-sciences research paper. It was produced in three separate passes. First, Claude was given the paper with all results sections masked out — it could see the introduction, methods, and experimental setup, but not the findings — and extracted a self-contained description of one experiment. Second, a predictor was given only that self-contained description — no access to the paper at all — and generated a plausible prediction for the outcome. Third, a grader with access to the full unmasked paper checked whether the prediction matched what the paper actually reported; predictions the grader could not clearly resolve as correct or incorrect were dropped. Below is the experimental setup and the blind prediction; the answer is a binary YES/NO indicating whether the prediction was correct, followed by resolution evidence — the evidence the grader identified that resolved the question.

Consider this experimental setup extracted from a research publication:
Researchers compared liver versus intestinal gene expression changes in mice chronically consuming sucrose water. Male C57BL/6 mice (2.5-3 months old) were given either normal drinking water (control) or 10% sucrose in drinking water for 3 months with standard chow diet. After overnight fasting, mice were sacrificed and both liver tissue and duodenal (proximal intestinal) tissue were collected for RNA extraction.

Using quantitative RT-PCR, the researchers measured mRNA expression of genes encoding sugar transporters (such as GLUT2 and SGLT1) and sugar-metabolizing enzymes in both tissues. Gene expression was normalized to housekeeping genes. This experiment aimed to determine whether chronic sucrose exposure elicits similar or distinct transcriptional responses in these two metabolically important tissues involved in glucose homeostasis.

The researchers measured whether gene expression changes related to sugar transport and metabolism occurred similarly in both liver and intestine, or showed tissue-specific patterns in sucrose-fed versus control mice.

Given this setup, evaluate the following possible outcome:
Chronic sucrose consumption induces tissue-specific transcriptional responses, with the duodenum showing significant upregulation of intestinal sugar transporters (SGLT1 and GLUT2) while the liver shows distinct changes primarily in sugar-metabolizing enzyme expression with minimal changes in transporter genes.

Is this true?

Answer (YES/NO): NO